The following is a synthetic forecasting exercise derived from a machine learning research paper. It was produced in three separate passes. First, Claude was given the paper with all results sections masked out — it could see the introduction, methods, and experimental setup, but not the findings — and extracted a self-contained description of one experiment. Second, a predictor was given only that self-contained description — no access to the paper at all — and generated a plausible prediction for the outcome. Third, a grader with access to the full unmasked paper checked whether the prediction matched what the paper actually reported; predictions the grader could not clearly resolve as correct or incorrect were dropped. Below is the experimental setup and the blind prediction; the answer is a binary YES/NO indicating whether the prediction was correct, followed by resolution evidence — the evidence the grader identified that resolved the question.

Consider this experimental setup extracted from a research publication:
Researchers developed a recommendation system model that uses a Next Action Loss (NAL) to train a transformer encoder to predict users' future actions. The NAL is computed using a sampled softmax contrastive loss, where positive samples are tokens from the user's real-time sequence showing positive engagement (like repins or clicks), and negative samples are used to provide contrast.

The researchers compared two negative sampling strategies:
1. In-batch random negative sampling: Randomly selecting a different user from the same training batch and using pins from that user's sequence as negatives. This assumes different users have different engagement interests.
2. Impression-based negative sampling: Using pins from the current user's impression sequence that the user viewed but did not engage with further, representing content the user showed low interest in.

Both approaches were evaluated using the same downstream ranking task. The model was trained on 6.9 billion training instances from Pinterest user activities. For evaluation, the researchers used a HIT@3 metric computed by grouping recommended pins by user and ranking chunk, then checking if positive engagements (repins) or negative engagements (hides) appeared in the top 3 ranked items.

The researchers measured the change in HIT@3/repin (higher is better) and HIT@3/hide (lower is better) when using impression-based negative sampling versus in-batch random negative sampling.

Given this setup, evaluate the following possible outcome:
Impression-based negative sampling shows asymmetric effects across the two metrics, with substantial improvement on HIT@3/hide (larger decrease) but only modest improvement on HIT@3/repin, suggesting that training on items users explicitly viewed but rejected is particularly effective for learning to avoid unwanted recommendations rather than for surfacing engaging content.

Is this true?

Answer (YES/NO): NO